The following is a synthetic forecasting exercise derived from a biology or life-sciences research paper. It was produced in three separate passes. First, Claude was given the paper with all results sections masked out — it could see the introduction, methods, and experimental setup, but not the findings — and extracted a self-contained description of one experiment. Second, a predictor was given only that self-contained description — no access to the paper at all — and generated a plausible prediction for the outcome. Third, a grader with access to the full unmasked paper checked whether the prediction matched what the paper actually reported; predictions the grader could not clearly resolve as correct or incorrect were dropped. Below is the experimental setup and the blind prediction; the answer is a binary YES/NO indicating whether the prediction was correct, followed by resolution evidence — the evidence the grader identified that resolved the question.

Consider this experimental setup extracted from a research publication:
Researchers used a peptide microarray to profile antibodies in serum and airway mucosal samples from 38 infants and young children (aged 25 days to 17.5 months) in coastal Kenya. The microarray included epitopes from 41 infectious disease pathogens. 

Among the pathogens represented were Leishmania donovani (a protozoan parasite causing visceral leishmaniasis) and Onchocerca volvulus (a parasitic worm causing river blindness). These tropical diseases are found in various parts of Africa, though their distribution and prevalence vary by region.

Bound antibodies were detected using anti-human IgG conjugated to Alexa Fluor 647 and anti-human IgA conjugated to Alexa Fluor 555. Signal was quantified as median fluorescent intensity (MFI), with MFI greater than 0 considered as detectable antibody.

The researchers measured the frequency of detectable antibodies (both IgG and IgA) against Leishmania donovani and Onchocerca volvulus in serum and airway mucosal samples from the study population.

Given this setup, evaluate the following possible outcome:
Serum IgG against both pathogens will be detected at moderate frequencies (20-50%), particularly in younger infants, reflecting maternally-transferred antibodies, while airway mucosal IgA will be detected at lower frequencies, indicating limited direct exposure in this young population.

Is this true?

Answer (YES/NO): NO